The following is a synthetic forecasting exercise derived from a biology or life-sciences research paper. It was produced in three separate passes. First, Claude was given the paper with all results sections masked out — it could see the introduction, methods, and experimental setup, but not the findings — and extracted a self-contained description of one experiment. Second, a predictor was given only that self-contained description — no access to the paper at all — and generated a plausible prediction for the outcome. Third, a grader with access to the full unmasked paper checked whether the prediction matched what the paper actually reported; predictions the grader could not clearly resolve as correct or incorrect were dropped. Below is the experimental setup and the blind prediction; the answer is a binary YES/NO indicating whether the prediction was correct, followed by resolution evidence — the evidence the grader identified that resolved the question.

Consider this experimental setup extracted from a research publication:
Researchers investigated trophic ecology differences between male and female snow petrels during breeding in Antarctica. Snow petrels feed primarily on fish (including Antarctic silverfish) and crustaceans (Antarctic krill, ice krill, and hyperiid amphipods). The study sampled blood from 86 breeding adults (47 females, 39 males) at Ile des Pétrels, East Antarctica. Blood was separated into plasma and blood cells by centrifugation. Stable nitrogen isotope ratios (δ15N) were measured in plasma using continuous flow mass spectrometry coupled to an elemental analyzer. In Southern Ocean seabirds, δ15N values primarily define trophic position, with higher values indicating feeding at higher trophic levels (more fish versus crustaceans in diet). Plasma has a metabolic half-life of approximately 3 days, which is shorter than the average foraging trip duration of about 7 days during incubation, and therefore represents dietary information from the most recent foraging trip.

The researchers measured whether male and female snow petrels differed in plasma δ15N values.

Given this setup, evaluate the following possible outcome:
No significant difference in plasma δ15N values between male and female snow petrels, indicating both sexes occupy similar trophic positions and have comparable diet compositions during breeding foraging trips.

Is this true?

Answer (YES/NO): NO